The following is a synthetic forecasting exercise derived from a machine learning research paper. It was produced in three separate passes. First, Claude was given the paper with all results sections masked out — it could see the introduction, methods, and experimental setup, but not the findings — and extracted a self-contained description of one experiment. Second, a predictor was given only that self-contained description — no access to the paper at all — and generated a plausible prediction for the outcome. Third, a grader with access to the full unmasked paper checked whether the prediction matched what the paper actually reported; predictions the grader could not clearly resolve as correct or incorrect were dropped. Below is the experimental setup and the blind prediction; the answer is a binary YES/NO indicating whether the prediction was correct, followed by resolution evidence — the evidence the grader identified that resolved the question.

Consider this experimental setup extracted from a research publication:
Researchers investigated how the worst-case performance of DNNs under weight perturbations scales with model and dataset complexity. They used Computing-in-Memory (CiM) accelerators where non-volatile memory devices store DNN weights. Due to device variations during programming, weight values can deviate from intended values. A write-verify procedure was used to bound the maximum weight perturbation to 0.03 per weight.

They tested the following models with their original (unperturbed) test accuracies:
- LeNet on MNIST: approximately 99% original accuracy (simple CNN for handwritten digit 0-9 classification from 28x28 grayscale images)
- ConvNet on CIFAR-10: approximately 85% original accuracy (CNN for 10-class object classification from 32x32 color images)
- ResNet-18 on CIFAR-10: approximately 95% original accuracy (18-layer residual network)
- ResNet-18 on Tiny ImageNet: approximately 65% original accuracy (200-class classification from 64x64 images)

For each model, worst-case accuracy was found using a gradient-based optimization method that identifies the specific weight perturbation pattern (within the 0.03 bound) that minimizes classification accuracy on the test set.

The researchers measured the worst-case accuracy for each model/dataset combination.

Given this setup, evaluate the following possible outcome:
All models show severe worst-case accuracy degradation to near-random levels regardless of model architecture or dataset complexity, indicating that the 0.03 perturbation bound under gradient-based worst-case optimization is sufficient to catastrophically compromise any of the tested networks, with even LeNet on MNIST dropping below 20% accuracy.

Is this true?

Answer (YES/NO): YES